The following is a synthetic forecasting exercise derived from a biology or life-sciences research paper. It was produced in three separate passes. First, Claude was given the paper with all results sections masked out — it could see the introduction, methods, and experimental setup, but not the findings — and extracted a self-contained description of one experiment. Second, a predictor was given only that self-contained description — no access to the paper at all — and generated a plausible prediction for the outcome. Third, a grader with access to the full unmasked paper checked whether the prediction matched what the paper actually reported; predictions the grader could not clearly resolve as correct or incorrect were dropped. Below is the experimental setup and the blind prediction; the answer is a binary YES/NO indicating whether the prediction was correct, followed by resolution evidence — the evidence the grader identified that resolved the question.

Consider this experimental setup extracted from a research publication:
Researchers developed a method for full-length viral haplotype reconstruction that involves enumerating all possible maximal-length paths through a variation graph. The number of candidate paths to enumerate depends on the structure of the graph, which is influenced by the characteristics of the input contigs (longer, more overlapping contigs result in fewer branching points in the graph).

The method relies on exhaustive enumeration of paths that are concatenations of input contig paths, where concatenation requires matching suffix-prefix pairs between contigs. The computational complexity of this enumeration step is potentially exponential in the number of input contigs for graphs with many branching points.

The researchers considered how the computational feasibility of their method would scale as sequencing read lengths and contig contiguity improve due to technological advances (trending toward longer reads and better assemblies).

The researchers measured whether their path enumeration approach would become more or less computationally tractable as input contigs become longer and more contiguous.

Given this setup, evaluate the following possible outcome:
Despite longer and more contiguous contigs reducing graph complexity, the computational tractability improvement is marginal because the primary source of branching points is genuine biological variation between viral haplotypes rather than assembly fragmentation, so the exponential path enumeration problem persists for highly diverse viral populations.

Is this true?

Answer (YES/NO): NO